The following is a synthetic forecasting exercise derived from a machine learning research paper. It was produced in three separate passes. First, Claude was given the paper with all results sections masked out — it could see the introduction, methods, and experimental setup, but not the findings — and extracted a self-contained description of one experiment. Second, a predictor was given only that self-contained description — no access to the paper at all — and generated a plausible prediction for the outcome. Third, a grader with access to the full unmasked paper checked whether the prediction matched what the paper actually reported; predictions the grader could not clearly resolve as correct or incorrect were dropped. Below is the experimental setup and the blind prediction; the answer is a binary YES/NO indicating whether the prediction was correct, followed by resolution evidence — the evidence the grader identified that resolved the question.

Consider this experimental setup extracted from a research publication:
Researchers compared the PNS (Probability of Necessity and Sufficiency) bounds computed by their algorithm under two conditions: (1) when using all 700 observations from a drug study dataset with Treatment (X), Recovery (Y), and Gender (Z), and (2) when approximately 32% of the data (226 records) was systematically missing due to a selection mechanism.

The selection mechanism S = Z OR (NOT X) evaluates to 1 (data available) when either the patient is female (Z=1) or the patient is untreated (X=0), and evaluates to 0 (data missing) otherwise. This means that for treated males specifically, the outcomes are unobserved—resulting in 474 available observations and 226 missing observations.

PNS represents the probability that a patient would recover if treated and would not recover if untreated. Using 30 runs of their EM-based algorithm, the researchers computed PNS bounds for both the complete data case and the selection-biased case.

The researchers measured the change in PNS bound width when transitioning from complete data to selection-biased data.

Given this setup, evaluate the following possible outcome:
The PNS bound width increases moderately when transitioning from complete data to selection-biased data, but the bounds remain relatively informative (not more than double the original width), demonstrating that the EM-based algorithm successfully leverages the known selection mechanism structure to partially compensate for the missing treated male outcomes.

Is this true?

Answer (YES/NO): NO